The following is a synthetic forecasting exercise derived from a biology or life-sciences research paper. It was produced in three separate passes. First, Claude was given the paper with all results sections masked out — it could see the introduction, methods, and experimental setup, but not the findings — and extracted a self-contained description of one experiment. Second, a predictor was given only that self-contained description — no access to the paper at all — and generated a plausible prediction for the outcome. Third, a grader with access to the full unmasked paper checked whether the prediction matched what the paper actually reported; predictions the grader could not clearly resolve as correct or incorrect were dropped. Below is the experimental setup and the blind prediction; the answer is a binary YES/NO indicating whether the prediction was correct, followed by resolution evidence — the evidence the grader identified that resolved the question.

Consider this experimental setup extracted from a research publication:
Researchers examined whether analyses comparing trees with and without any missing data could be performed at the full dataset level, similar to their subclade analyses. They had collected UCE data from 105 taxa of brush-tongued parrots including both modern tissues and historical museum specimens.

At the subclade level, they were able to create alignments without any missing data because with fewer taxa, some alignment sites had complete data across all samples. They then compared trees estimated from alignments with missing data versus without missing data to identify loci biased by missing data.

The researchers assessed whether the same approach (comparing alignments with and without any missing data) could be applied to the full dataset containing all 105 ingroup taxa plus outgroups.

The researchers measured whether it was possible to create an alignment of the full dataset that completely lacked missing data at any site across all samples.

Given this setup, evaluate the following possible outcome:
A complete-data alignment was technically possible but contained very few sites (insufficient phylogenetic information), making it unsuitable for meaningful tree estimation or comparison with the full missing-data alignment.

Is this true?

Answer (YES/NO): NO